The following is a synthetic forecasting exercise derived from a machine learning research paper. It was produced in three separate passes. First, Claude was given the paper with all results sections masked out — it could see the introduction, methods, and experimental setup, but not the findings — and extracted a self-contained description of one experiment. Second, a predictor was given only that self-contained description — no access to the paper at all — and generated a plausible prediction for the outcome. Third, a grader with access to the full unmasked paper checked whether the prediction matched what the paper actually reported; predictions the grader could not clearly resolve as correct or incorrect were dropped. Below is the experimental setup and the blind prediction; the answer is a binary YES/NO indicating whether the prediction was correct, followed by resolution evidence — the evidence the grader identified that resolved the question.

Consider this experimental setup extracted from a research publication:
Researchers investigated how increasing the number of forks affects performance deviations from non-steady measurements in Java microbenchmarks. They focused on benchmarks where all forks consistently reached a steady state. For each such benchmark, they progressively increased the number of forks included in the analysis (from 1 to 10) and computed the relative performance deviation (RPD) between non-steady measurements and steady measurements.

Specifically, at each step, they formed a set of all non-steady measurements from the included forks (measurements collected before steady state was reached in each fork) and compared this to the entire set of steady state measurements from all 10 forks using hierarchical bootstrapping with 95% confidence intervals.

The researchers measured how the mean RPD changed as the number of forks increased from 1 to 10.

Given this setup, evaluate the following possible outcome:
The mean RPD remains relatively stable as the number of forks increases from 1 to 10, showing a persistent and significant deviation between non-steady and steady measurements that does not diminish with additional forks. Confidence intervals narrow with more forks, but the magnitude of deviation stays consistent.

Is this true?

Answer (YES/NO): NO